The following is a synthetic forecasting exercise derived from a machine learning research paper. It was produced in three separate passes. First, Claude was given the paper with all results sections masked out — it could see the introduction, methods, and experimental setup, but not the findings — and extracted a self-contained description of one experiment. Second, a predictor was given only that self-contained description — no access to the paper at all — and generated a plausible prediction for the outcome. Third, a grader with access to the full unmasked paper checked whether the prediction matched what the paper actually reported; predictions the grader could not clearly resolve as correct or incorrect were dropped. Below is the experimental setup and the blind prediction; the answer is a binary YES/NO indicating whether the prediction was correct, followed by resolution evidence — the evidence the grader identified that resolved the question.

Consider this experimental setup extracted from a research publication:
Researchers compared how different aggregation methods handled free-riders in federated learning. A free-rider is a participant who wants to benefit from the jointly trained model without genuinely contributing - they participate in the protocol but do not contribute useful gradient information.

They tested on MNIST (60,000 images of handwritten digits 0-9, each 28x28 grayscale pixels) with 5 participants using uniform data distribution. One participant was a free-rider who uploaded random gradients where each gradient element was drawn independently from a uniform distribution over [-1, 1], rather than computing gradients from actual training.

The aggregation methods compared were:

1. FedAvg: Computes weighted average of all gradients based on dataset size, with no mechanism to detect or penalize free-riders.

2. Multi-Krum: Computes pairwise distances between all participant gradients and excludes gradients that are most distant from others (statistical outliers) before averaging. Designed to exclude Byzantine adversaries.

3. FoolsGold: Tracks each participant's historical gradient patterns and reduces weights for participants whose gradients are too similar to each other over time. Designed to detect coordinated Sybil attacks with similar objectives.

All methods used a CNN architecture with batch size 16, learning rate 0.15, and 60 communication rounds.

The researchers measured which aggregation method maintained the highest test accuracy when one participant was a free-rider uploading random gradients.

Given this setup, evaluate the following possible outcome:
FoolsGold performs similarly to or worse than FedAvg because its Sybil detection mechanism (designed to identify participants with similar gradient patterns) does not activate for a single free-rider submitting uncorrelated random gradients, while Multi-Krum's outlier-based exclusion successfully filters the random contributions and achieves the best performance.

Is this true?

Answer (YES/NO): NO